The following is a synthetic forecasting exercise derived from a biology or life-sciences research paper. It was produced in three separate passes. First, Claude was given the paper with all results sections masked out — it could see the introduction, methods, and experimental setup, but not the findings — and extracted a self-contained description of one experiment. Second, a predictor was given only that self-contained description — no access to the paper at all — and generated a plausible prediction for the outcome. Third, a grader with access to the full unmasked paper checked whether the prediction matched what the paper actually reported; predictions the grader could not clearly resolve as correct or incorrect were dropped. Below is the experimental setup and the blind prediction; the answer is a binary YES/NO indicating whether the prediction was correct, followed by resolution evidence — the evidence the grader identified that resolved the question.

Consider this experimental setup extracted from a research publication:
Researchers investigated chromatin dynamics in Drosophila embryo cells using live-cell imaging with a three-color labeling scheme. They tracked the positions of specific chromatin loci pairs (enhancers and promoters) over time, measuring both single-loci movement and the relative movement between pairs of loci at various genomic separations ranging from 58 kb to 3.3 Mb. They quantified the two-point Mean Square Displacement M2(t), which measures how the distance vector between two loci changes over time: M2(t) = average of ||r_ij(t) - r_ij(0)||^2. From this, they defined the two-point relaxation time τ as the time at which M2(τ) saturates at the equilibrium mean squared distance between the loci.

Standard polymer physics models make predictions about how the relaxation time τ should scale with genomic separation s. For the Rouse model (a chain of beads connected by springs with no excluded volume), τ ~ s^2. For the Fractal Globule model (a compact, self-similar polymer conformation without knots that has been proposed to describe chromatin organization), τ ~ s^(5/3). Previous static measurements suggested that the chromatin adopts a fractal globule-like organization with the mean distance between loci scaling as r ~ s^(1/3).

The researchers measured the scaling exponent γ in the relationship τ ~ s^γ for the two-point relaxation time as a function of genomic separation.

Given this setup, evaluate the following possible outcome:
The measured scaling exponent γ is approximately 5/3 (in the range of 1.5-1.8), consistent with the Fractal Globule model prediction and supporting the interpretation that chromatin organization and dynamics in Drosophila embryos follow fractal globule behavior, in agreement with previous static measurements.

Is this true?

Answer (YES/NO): NO